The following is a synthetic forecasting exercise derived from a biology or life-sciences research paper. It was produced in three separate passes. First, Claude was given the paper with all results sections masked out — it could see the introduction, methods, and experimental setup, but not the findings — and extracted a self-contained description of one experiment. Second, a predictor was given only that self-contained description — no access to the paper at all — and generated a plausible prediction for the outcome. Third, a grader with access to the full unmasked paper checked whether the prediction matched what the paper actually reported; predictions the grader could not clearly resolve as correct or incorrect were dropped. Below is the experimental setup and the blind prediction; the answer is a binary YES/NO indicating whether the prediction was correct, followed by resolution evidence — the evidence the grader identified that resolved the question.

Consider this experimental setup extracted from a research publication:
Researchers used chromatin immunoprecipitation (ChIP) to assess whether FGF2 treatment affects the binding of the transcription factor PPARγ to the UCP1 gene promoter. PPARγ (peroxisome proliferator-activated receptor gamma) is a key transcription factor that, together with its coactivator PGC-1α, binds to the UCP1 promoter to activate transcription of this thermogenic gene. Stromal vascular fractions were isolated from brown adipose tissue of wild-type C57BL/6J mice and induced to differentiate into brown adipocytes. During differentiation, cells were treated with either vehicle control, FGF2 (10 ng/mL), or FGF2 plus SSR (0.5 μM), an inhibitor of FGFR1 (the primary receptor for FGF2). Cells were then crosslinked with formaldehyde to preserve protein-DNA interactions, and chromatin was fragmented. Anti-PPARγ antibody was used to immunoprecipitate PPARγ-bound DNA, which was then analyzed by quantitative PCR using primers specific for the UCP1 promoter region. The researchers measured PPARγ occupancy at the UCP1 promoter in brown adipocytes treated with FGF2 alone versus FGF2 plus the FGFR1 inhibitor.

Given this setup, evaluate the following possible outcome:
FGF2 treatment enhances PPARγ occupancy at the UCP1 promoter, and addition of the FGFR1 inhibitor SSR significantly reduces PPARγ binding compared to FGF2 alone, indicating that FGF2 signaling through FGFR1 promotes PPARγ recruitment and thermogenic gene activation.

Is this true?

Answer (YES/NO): NO